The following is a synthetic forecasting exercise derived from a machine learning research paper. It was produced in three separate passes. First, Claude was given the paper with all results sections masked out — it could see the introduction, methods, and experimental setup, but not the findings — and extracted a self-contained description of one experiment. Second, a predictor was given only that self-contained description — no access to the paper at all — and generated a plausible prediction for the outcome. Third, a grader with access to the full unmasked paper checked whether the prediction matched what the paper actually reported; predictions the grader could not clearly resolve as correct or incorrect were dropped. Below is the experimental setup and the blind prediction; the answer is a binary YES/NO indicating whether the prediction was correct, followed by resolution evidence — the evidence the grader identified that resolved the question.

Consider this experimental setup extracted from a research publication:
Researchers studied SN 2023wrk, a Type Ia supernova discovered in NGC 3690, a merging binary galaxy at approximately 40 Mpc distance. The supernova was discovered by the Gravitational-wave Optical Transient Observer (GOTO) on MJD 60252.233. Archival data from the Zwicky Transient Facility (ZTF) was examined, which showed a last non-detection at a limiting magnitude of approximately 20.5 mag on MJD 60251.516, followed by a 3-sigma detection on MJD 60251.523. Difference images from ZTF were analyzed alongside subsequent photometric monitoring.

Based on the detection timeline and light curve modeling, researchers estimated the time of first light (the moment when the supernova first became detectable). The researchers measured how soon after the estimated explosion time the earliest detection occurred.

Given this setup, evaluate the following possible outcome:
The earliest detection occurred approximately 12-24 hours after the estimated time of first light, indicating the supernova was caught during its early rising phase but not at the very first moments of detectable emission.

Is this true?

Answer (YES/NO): NO